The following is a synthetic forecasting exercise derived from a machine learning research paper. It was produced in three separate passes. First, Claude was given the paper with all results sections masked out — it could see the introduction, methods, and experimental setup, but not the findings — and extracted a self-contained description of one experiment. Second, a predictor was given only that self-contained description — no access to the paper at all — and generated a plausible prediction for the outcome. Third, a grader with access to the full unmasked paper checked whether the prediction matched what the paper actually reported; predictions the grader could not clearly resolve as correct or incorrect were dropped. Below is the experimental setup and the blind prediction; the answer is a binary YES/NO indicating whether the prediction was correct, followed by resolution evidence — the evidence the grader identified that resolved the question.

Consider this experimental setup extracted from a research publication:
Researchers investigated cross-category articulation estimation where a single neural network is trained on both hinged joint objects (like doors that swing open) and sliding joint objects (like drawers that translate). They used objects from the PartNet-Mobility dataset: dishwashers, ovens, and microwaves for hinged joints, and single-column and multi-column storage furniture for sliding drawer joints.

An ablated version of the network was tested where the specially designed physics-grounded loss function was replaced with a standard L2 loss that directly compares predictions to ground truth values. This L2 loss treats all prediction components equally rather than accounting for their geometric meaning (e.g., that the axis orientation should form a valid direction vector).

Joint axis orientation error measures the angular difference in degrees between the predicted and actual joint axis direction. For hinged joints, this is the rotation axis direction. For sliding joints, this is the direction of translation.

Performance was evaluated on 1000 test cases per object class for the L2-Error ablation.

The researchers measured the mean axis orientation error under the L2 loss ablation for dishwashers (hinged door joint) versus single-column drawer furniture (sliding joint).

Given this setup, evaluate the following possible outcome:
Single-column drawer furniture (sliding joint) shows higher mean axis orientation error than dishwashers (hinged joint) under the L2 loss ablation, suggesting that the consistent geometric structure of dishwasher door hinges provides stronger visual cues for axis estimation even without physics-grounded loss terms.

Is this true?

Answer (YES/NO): YES